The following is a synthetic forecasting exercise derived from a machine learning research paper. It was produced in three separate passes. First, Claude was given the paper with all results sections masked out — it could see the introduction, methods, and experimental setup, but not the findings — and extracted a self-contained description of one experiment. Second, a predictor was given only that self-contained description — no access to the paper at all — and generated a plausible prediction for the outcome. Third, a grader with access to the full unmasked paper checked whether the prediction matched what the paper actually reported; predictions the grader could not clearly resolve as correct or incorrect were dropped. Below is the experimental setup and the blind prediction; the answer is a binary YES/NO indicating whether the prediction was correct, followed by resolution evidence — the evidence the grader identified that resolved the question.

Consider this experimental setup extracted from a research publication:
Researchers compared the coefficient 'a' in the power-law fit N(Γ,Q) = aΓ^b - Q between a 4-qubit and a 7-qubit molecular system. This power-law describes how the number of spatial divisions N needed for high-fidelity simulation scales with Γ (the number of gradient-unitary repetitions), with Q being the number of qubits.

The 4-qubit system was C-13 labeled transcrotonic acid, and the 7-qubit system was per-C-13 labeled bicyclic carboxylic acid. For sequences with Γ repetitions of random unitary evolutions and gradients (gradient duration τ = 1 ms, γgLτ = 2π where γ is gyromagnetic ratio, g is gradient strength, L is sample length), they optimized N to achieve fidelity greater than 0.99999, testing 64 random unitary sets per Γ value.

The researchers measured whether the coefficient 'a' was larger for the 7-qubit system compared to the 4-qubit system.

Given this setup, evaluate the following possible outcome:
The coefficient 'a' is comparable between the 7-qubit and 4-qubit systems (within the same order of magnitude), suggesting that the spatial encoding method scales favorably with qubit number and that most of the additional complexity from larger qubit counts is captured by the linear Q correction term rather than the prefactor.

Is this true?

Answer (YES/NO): NO